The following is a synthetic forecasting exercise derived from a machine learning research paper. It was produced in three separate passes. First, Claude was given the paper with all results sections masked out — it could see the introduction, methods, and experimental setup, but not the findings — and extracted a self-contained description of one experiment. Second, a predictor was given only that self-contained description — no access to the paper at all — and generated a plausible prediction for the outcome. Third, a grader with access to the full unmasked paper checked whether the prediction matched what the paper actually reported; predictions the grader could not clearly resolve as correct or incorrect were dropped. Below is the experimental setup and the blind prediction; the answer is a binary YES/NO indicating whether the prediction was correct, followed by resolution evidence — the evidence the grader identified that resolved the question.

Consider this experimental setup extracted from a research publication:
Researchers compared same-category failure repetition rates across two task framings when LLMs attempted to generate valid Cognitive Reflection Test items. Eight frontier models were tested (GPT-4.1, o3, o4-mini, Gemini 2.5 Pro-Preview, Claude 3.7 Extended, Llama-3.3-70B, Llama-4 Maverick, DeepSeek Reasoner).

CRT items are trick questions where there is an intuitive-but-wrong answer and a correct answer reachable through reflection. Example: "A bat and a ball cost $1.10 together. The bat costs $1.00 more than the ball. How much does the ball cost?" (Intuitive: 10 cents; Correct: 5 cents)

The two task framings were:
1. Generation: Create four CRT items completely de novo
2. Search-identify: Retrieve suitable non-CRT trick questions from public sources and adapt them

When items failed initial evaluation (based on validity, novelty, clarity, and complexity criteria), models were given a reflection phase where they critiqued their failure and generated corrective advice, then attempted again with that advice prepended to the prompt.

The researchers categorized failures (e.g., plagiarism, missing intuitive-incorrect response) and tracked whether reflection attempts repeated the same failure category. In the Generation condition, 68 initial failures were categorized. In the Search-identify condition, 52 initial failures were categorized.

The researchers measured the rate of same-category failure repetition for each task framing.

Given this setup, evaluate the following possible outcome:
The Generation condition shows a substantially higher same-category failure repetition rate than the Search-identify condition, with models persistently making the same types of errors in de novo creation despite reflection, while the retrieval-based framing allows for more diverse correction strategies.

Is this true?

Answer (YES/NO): YES